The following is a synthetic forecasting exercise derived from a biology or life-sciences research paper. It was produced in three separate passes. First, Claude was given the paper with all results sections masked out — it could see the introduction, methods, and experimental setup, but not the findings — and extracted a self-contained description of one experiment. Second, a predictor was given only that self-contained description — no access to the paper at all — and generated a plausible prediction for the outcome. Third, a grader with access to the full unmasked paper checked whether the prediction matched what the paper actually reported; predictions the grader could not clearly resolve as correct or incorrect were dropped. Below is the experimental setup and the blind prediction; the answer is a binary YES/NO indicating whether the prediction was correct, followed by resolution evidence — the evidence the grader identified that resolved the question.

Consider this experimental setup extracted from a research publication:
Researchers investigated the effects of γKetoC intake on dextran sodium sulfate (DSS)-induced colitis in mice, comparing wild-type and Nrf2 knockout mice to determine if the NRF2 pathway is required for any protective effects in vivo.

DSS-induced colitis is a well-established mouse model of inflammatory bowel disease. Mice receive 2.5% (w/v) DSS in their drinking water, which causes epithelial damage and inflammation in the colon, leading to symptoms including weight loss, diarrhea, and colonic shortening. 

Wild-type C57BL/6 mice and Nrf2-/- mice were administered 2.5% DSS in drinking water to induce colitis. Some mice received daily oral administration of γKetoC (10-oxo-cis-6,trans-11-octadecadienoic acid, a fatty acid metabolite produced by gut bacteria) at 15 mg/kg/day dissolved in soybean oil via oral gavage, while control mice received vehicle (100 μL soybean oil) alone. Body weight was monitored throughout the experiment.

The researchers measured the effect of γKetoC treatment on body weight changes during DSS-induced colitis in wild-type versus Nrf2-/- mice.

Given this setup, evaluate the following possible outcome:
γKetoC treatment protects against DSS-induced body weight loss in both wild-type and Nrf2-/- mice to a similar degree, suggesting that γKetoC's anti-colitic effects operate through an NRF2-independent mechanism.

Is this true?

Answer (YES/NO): NO